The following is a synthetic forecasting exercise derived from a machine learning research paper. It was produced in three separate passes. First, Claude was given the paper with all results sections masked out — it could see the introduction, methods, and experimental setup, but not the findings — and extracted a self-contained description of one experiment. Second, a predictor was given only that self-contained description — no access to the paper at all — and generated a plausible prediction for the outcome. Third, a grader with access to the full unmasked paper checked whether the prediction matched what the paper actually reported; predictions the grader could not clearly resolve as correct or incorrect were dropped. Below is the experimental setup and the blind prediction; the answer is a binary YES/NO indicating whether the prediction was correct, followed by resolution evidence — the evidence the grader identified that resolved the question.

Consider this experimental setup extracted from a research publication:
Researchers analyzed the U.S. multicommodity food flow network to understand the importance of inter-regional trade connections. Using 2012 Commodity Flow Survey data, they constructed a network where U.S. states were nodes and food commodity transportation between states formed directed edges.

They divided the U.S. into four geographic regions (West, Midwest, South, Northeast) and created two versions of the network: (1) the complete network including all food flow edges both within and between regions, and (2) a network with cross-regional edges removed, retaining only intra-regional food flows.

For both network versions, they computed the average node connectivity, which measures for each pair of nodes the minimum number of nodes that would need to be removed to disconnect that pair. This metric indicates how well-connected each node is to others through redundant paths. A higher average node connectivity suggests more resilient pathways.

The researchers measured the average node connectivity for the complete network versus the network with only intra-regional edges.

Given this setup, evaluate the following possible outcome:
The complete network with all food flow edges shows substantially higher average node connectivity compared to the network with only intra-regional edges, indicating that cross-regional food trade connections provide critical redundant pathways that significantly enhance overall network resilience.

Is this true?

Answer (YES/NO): YES